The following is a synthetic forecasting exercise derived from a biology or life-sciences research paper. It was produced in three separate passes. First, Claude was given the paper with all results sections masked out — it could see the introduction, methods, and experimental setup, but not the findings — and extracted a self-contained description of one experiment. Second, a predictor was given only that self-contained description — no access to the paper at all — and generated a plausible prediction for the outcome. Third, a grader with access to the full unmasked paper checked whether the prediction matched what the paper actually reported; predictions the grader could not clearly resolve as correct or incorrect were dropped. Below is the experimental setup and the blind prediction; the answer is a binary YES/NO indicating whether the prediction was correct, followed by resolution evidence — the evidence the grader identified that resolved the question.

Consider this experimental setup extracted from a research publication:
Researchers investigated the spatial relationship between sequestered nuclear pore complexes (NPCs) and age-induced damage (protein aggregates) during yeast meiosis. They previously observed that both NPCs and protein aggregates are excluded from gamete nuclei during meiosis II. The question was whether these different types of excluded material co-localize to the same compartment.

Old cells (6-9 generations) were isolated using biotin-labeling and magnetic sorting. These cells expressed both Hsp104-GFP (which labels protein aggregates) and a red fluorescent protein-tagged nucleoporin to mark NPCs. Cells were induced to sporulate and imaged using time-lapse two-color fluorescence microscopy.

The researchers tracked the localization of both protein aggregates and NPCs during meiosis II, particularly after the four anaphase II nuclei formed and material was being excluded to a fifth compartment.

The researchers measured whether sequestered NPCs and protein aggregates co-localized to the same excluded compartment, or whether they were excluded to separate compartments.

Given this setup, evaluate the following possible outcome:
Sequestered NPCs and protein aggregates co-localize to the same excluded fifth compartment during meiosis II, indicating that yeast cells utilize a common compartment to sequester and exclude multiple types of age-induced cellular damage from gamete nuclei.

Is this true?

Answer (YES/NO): YES